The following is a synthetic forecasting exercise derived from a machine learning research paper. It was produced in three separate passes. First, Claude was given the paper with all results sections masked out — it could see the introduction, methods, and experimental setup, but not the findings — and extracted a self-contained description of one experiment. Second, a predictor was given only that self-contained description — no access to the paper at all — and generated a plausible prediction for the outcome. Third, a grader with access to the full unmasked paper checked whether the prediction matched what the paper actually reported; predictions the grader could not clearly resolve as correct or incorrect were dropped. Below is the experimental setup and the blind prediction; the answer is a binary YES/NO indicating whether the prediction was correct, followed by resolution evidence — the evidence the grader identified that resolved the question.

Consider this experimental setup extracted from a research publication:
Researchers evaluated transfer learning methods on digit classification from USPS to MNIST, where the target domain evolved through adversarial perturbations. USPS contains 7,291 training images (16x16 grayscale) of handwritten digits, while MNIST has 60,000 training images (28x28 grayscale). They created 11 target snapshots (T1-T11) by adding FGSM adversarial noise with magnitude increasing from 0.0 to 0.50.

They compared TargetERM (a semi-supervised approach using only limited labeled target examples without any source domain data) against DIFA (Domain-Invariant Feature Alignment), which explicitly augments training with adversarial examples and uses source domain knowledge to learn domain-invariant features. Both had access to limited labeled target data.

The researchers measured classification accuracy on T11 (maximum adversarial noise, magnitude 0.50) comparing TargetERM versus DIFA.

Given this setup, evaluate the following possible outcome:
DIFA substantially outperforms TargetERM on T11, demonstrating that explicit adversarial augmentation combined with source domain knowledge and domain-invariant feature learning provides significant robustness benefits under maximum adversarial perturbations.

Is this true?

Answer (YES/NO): NO